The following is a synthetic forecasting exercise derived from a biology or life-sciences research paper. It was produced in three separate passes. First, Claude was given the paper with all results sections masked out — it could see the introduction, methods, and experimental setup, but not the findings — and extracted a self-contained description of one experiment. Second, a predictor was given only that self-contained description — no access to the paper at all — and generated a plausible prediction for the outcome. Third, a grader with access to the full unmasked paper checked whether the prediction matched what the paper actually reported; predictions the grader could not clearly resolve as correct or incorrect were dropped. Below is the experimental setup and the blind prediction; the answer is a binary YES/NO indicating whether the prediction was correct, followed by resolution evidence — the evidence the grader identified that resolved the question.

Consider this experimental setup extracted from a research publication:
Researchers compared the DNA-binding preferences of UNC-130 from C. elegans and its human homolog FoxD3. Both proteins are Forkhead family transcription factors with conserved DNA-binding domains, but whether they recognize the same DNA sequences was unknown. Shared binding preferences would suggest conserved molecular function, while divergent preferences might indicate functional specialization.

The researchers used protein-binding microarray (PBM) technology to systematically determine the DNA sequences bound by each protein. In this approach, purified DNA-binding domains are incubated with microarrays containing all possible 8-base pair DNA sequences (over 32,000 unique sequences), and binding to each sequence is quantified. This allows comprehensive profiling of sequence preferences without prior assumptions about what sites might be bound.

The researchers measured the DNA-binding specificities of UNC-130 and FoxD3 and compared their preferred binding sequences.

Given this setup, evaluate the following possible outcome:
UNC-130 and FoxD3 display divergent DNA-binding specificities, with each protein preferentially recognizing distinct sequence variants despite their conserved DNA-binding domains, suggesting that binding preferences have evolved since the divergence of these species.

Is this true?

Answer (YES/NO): NO